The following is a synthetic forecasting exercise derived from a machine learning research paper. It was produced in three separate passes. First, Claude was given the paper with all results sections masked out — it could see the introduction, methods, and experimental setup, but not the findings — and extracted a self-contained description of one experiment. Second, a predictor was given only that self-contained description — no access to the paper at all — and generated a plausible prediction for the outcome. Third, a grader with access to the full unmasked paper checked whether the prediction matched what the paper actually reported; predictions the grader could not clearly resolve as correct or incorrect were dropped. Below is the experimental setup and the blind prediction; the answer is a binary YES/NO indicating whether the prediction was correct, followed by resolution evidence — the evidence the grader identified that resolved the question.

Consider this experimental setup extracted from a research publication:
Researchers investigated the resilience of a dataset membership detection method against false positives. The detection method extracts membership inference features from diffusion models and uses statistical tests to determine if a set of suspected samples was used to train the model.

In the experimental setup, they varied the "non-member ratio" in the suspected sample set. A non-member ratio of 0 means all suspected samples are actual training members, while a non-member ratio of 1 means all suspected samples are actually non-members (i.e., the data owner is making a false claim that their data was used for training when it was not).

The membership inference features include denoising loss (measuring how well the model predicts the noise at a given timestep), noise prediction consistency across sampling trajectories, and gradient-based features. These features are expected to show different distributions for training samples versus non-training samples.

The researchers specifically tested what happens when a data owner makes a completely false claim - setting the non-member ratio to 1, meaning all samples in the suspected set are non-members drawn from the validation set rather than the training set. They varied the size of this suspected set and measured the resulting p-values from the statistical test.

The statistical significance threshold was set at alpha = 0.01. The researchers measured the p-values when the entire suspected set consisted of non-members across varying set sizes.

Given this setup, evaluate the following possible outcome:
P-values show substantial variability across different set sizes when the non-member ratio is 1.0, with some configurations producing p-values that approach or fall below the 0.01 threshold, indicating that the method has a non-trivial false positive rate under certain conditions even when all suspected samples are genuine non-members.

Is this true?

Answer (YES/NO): NO